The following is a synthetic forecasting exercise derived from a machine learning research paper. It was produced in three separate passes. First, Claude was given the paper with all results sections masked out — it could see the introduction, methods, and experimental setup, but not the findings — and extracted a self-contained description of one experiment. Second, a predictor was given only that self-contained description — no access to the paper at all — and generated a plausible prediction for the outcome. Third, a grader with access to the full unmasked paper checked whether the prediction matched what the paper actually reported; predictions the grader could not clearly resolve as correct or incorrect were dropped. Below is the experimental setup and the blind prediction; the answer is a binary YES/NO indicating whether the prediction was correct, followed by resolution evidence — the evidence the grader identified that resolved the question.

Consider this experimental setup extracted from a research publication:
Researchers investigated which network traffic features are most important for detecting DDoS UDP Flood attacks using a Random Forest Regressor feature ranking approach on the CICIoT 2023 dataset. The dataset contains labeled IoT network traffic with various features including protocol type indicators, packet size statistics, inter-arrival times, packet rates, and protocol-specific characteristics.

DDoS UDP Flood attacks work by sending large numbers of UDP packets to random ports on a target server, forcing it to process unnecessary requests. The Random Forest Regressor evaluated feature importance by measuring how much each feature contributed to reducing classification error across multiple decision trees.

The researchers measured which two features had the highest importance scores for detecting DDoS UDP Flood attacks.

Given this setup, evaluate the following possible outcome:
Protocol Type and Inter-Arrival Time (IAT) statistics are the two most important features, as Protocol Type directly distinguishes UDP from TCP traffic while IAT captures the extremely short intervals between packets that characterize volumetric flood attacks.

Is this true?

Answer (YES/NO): NO